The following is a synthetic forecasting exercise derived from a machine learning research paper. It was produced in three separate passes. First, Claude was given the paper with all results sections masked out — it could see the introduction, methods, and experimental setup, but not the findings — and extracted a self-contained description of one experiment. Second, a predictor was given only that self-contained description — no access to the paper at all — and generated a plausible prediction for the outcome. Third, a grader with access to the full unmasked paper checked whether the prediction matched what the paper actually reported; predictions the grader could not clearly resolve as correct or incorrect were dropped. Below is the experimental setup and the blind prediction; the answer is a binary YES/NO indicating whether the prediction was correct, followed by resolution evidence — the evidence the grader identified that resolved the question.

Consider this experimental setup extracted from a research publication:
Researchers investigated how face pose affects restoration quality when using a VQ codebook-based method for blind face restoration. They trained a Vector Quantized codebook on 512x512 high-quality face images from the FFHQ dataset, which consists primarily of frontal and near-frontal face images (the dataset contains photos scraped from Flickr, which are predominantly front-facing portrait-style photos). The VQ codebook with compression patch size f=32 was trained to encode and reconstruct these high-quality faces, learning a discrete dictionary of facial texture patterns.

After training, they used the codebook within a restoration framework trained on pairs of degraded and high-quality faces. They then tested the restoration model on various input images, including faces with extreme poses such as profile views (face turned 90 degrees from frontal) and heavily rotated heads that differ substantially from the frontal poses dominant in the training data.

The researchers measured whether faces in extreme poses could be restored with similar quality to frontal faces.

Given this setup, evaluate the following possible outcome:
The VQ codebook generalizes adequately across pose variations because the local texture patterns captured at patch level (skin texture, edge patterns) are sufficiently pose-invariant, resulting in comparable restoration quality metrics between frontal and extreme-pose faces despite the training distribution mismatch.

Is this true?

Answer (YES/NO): NO